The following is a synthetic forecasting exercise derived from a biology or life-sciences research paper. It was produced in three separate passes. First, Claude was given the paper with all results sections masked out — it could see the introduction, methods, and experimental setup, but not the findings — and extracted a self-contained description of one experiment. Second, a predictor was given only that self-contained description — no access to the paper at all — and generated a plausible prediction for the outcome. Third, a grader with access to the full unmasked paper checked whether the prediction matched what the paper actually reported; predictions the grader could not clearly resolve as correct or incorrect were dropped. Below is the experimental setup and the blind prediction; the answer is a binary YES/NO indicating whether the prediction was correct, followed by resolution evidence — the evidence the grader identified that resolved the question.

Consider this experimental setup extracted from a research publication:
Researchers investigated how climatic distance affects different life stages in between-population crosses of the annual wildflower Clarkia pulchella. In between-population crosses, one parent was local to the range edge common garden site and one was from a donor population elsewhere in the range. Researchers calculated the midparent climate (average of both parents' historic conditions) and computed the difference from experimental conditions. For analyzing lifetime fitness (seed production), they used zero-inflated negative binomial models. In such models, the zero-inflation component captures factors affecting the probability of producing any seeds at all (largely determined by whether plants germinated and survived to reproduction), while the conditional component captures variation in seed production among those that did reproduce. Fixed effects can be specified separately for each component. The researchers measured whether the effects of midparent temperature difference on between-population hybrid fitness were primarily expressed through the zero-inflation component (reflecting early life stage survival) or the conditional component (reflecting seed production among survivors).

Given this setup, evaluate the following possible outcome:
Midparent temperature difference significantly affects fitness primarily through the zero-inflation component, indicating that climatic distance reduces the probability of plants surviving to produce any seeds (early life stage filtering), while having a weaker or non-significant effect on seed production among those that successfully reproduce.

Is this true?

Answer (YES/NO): YES